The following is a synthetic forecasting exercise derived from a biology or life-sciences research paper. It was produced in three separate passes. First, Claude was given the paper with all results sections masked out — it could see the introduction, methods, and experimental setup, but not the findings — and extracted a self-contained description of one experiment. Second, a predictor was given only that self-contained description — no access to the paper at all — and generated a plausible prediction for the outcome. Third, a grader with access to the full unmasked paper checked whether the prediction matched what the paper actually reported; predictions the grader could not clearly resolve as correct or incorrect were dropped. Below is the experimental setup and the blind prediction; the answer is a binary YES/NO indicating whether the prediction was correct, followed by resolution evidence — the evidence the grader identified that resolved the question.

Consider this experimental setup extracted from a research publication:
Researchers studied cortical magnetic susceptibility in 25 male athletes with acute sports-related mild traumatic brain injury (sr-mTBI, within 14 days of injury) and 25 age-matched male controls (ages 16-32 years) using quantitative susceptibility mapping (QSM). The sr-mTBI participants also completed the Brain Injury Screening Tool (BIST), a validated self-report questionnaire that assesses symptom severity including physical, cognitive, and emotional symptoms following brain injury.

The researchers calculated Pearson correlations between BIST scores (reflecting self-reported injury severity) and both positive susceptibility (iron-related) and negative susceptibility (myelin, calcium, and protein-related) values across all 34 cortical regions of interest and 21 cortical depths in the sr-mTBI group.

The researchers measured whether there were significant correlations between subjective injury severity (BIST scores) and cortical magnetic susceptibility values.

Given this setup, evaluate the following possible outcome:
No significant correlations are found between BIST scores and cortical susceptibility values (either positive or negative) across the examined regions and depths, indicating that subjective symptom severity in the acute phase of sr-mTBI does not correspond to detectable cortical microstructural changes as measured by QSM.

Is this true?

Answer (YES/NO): NO